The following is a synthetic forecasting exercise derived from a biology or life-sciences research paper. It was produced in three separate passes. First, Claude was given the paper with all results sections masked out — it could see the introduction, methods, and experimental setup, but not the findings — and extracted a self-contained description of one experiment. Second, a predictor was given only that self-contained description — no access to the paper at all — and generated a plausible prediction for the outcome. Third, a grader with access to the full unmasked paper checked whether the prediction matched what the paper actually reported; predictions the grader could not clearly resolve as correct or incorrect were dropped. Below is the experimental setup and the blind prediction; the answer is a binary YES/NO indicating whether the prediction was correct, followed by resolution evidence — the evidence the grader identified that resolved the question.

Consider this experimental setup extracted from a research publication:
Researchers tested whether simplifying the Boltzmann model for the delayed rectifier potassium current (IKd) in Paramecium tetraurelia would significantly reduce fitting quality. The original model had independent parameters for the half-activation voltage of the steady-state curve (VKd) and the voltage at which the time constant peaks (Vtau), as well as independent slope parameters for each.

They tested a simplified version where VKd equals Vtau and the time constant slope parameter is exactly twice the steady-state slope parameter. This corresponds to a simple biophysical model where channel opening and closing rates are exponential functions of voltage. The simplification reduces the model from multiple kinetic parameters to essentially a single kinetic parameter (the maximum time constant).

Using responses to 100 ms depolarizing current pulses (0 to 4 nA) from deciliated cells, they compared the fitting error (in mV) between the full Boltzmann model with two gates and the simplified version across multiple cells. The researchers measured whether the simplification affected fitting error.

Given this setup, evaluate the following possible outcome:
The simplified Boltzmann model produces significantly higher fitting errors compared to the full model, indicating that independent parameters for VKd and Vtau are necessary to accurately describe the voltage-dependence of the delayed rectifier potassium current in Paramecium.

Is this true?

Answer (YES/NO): NO